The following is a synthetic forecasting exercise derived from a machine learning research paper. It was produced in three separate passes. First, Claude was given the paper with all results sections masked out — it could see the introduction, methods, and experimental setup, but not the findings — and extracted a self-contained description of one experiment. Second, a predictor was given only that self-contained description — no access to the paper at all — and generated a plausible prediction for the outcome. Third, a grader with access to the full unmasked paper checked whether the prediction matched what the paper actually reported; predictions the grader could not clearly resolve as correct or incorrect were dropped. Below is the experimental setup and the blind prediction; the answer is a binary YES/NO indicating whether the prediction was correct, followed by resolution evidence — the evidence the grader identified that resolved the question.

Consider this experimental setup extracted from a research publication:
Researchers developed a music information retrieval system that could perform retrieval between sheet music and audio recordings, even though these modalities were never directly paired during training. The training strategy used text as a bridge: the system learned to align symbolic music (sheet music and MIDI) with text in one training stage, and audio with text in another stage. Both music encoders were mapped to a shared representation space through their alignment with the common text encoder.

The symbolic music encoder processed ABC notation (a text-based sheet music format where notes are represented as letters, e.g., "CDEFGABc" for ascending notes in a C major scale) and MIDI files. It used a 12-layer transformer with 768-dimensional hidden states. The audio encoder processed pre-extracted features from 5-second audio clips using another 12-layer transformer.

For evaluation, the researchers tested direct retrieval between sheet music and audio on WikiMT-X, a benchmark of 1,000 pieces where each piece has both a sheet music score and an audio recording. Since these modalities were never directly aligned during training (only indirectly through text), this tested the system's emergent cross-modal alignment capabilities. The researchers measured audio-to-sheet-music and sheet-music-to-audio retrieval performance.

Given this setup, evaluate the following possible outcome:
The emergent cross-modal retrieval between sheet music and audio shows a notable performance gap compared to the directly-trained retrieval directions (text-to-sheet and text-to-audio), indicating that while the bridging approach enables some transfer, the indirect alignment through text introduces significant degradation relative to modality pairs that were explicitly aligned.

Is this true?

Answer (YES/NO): YES